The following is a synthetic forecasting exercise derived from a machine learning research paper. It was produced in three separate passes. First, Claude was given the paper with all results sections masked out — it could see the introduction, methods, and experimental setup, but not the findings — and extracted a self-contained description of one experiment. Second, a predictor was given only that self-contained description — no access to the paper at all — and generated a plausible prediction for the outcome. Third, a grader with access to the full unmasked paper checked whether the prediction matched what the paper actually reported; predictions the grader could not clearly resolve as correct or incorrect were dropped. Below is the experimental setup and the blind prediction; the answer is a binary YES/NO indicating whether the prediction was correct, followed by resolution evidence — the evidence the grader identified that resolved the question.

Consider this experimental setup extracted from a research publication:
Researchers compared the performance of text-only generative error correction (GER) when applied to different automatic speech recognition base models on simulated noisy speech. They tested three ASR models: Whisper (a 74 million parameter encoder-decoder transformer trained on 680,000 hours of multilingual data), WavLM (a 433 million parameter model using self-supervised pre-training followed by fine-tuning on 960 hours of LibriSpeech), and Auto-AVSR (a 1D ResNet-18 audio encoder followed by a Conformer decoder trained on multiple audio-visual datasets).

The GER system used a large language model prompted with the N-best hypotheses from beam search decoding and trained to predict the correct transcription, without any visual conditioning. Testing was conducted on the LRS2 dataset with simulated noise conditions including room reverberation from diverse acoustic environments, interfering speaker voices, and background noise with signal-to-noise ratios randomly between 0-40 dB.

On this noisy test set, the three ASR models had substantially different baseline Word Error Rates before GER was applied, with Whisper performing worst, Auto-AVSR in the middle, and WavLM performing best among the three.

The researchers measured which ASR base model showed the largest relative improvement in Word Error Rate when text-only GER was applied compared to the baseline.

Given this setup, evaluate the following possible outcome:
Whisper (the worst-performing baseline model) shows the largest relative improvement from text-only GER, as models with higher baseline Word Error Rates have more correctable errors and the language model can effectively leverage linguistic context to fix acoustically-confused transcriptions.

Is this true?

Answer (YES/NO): YES